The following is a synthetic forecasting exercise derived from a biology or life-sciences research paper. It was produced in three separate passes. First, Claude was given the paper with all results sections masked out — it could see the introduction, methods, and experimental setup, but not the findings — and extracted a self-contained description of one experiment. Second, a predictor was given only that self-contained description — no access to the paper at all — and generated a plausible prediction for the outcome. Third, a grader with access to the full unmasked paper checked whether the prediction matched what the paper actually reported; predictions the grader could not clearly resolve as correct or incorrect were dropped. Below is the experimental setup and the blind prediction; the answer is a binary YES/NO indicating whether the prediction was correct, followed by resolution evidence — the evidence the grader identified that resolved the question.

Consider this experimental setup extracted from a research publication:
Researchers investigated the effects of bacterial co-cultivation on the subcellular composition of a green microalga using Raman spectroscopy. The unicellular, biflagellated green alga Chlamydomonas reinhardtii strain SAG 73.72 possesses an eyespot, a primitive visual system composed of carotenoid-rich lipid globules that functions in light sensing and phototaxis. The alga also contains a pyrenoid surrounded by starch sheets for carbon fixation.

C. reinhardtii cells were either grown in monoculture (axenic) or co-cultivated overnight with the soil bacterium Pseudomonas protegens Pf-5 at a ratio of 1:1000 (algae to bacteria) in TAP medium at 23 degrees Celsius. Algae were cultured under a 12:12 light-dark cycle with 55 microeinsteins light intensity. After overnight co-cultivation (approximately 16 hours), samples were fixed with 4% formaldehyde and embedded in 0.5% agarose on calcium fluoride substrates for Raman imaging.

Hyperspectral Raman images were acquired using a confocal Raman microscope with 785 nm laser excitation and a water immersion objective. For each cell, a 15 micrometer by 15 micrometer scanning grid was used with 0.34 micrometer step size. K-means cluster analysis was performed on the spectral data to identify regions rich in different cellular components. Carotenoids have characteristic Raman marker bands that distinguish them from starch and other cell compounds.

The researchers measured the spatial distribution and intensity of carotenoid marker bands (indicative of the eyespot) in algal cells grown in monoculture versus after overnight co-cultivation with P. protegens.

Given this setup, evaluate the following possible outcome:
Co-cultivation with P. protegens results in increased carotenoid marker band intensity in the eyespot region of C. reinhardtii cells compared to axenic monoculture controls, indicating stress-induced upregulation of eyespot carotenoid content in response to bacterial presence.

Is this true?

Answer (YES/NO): NO